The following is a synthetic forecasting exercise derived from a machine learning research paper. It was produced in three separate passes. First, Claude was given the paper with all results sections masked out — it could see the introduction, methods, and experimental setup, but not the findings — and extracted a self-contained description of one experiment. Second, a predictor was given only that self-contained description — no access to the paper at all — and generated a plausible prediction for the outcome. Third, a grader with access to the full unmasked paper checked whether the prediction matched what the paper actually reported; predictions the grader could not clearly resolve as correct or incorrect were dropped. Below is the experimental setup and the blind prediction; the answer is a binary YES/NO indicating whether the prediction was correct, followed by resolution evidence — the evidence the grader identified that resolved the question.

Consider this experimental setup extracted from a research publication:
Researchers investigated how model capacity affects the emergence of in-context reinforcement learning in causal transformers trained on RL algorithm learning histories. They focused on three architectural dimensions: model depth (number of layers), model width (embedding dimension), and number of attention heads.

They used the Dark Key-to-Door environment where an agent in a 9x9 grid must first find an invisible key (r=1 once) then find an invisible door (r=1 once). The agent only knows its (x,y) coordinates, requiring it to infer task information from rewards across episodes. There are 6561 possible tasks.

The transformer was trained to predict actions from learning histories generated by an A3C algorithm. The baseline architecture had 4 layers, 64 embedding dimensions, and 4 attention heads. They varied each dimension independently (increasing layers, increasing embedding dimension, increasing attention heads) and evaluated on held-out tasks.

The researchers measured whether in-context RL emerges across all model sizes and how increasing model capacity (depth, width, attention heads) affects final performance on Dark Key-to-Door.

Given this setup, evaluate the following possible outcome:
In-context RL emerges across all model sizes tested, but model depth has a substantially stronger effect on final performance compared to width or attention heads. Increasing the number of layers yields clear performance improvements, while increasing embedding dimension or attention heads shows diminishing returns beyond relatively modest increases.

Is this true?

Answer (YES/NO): NO